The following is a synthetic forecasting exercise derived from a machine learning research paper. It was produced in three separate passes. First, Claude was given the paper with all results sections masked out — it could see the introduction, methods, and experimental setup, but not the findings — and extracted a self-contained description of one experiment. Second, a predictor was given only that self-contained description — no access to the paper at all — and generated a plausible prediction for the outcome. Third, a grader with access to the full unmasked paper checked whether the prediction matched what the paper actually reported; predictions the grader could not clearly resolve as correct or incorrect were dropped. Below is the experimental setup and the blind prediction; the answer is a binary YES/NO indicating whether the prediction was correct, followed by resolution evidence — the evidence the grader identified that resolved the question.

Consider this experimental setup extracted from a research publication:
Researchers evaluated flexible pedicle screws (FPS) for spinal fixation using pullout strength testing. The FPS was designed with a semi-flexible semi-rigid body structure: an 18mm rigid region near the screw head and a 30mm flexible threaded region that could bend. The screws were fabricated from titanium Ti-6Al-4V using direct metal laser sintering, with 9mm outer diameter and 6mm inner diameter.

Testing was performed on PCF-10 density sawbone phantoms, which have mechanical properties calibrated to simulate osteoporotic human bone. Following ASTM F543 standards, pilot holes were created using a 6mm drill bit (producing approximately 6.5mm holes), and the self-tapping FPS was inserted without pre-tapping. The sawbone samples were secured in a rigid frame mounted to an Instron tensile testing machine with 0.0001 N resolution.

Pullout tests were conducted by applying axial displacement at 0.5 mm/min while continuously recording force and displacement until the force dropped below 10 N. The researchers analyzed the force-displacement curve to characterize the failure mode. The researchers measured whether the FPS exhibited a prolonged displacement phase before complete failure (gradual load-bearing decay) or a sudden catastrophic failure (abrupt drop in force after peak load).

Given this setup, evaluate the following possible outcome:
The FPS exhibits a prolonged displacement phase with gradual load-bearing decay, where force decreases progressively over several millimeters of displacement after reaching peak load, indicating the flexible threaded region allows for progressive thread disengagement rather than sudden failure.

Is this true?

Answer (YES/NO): YES